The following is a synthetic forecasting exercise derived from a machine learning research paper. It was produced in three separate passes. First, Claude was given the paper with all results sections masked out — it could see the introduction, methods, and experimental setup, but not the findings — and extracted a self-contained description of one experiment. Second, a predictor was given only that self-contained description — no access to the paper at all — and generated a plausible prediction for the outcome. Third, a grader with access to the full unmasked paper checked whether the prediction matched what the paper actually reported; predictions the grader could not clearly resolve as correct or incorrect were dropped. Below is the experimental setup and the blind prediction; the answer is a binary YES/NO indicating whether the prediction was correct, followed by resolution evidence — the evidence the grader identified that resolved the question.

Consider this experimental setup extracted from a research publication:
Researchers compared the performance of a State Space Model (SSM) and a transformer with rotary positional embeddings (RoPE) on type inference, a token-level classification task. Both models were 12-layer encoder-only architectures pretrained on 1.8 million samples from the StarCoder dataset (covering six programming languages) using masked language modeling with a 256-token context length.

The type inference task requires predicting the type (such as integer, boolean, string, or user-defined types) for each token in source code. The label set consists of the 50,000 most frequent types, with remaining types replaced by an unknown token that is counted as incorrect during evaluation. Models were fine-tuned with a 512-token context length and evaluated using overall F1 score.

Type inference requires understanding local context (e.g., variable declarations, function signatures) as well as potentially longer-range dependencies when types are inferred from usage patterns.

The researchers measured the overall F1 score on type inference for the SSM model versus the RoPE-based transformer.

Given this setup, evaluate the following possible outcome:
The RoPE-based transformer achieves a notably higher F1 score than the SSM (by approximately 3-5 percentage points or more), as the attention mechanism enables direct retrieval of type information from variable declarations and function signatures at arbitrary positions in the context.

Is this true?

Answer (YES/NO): YES